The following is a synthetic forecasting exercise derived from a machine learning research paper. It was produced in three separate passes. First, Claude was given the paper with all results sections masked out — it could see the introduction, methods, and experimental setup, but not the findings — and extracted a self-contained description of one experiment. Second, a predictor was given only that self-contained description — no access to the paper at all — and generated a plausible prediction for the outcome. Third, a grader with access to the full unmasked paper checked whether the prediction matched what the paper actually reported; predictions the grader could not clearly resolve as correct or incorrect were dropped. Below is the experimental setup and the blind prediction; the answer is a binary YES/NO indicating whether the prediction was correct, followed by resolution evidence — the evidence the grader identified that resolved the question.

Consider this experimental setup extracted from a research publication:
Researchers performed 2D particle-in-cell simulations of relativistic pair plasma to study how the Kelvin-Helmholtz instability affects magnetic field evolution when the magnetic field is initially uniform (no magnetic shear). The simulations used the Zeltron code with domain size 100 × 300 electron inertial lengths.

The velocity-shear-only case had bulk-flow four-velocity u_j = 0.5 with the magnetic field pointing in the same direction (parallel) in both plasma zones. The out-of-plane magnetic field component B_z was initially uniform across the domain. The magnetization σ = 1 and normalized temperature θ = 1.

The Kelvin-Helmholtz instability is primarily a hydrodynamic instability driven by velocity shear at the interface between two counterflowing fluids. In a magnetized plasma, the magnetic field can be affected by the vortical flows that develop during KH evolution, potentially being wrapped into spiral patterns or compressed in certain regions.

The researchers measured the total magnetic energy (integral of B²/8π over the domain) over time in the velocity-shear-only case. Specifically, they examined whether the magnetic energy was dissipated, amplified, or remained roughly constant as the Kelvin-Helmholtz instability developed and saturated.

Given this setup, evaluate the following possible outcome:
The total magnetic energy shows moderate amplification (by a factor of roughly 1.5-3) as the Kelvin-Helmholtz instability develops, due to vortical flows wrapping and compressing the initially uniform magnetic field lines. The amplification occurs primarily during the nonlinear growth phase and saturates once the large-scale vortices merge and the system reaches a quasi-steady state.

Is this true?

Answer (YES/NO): NO